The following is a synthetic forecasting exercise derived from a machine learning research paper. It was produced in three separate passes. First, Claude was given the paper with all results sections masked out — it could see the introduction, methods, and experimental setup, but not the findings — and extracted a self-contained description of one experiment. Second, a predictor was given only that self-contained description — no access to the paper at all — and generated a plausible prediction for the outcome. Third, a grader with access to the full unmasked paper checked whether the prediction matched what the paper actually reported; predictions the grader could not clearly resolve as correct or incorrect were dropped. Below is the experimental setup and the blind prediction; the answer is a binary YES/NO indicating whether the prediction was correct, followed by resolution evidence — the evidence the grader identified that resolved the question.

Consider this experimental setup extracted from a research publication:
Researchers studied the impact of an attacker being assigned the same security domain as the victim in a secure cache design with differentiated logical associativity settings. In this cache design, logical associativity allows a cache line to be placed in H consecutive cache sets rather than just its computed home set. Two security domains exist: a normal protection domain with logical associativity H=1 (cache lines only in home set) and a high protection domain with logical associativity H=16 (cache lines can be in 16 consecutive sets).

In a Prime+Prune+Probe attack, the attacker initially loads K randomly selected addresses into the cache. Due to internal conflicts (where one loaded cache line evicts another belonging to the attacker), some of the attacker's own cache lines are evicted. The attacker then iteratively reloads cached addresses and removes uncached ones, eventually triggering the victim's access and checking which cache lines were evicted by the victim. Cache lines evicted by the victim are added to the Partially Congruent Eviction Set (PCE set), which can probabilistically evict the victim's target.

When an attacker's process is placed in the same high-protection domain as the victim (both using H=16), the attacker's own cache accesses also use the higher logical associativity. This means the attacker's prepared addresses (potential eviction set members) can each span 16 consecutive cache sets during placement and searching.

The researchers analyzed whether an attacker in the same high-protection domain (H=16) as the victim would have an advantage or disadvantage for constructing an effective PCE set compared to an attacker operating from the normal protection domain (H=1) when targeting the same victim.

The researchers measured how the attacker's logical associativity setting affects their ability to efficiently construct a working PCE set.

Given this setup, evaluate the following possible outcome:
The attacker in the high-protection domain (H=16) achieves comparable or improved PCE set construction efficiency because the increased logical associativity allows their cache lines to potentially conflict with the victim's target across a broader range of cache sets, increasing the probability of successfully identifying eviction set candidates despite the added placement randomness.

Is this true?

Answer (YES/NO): NO